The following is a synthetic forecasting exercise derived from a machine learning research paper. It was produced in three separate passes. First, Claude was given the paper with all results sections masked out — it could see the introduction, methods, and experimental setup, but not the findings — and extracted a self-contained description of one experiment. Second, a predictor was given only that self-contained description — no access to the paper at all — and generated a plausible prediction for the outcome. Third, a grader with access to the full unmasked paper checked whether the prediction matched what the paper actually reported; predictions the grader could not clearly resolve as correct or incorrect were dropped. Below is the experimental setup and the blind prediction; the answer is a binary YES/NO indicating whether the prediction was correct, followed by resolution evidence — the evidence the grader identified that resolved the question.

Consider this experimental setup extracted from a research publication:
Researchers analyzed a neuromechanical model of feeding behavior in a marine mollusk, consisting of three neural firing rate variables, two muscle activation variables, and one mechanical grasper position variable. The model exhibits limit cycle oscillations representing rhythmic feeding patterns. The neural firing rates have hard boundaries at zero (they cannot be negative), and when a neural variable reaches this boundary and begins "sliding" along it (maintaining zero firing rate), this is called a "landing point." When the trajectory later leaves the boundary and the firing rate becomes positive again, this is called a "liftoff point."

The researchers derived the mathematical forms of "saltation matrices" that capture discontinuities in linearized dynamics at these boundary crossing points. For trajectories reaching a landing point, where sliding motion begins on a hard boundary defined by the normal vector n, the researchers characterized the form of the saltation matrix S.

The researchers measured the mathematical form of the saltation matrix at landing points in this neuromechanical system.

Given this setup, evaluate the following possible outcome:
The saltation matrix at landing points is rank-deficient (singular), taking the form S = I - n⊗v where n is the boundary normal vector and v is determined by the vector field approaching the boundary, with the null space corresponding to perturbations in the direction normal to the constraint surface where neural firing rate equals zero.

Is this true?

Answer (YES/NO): NO